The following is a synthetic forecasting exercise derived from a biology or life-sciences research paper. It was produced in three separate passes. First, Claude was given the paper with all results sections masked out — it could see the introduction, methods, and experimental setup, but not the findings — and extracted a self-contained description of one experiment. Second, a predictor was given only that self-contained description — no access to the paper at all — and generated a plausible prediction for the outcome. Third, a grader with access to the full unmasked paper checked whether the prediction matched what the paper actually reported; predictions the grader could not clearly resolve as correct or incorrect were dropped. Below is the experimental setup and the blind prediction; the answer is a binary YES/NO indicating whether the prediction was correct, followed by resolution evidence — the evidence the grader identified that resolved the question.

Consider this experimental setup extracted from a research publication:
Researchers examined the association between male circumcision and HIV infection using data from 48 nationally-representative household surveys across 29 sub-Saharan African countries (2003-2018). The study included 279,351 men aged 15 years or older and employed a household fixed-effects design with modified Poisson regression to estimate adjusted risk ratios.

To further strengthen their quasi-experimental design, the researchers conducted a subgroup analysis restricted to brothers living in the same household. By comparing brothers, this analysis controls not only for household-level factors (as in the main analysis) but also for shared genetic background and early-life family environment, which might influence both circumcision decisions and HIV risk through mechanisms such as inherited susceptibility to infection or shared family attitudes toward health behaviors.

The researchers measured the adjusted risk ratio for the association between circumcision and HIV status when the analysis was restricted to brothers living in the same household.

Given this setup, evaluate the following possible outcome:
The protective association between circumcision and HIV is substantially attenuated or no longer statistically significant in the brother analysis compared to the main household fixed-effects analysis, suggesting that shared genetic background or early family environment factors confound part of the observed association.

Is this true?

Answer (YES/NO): NO